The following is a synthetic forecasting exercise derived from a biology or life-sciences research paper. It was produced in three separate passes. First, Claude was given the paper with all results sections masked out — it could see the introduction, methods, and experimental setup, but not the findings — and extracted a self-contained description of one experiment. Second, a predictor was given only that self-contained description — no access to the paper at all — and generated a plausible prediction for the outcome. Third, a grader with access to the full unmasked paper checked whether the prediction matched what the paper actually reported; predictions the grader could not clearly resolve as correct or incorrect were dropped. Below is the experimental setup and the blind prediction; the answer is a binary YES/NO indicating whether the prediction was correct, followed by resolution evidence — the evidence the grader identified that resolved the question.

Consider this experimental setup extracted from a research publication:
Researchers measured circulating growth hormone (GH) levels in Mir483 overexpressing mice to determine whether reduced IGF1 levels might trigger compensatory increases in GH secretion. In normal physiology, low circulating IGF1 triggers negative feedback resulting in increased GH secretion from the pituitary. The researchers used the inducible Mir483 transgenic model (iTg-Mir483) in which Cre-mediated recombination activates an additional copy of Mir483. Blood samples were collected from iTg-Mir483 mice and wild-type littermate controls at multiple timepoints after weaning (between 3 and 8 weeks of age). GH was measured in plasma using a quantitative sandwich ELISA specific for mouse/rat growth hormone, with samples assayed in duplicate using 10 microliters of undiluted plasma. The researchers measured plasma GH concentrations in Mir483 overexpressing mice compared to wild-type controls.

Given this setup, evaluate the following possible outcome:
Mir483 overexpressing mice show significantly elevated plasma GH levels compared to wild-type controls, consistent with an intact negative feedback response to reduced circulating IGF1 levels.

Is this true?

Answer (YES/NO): YES